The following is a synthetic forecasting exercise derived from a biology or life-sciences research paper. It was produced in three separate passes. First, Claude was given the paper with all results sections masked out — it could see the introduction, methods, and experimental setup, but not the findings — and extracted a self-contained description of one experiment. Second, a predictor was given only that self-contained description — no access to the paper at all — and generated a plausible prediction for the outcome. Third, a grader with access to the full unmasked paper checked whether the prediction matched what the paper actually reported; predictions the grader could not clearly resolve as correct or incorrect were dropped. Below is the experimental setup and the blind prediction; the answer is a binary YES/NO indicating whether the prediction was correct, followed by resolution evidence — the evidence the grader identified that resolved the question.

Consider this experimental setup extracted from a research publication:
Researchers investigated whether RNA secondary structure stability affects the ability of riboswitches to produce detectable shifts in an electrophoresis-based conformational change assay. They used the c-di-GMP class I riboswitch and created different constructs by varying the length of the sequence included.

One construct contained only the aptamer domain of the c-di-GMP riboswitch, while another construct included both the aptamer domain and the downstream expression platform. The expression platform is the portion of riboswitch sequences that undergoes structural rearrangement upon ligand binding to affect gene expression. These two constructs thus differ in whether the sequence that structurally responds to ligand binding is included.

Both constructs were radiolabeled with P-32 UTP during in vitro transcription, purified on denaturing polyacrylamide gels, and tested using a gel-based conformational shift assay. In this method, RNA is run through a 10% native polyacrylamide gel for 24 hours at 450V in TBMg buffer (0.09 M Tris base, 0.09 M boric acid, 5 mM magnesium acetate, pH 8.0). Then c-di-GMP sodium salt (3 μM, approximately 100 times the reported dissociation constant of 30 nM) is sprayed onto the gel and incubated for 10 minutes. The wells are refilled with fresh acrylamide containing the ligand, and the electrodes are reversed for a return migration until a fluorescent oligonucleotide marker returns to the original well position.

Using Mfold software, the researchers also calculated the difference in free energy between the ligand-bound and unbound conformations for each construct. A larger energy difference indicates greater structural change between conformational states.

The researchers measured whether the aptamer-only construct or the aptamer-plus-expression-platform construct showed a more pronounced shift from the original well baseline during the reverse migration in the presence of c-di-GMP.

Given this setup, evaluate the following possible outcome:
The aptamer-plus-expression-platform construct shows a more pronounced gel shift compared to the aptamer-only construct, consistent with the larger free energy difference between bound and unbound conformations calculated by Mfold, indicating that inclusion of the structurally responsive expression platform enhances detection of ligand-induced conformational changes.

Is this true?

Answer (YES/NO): NO